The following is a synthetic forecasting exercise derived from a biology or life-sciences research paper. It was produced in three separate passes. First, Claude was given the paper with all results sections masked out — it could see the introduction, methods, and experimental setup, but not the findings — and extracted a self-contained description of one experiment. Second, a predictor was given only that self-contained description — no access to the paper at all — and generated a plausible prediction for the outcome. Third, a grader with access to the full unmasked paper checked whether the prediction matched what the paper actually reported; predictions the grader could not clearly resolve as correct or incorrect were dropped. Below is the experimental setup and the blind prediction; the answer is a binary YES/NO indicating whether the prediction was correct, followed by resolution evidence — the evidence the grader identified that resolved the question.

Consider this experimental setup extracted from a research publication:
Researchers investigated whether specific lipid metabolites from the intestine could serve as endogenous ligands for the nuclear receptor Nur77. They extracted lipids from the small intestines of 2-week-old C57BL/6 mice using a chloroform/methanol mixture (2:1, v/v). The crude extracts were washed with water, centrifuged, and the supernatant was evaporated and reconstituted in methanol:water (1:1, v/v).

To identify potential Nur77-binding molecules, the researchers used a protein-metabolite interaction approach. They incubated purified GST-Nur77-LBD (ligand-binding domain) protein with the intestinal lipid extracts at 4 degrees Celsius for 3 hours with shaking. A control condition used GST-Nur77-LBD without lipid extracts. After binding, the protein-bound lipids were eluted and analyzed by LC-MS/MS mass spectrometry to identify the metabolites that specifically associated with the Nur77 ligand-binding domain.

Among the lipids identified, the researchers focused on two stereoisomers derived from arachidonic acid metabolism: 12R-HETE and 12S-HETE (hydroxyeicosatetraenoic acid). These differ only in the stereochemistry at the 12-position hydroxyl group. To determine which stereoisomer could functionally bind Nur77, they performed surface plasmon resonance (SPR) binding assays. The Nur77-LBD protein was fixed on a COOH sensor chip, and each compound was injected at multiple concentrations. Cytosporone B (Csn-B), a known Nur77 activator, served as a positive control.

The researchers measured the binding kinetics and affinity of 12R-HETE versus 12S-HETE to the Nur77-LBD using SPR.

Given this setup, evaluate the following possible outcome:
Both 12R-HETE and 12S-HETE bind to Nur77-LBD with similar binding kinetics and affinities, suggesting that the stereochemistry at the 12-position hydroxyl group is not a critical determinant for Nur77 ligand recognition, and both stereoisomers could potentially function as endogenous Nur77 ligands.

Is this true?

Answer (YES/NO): NO